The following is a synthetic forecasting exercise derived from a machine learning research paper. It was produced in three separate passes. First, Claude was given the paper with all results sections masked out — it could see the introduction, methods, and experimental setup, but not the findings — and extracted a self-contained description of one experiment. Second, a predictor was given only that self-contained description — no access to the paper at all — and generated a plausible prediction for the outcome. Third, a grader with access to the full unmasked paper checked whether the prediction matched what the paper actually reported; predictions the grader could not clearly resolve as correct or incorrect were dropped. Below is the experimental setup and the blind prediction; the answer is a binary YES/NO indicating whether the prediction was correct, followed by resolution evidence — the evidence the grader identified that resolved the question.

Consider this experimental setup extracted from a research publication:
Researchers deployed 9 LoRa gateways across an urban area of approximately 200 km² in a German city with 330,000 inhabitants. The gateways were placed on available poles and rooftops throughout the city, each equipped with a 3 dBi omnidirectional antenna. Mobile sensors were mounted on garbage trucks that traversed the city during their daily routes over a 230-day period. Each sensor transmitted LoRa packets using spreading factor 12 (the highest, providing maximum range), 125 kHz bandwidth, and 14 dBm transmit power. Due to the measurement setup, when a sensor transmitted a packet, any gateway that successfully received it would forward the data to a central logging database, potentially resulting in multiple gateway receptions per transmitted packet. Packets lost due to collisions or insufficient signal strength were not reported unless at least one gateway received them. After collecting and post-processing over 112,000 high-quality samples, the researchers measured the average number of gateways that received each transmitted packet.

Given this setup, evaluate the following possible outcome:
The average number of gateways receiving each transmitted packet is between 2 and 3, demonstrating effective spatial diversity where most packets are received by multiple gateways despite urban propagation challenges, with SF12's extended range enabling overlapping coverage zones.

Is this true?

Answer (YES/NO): YES